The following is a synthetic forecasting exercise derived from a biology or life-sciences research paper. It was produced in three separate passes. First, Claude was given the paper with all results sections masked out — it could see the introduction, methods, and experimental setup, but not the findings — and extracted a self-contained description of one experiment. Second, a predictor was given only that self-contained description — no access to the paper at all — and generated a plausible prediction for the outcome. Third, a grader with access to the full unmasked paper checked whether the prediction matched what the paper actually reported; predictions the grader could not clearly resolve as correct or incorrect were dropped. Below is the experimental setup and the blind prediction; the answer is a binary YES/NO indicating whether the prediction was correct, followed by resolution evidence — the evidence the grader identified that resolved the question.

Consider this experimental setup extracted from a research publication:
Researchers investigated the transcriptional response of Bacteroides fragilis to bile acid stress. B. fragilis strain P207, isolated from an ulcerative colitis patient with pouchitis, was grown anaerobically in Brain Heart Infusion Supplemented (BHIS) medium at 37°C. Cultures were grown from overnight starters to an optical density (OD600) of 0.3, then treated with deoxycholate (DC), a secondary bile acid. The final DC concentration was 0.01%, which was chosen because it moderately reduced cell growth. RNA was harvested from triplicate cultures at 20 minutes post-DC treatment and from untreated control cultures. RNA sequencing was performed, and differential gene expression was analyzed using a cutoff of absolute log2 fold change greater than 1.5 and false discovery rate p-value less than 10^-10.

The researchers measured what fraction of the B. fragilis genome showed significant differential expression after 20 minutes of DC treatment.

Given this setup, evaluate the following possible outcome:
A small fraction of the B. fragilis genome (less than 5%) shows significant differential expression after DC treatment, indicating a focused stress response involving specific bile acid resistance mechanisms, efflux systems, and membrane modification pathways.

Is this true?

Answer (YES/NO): NO